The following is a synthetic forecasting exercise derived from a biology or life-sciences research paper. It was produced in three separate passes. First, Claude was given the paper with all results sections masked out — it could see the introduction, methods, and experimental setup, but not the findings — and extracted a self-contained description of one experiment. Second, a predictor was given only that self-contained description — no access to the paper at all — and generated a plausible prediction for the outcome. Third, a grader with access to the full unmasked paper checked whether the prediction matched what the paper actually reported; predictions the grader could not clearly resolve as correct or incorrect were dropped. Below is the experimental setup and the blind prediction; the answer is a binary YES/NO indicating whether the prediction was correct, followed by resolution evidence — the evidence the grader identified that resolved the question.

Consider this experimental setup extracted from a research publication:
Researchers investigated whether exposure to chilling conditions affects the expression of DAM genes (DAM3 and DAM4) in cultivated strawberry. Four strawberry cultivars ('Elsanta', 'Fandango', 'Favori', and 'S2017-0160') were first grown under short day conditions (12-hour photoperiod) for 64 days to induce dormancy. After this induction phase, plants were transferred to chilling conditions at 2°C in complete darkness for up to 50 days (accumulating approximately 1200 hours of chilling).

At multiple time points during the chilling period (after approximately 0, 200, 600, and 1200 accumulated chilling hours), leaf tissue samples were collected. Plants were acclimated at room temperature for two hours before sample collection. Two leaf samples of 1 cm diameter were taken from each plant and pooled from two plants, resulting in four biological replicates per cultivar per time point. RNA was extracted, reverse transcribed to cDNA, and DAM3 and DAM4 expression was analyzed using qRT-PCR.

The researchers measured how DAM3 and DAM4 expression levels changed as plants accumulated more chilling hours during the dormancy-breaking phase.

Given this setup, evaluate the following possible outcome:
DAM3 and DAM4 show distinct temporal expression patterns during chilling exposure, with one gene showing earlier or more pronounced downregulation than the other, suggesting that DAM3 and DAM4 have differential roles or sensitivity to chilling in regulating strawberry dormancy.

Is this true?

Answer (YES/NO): NO